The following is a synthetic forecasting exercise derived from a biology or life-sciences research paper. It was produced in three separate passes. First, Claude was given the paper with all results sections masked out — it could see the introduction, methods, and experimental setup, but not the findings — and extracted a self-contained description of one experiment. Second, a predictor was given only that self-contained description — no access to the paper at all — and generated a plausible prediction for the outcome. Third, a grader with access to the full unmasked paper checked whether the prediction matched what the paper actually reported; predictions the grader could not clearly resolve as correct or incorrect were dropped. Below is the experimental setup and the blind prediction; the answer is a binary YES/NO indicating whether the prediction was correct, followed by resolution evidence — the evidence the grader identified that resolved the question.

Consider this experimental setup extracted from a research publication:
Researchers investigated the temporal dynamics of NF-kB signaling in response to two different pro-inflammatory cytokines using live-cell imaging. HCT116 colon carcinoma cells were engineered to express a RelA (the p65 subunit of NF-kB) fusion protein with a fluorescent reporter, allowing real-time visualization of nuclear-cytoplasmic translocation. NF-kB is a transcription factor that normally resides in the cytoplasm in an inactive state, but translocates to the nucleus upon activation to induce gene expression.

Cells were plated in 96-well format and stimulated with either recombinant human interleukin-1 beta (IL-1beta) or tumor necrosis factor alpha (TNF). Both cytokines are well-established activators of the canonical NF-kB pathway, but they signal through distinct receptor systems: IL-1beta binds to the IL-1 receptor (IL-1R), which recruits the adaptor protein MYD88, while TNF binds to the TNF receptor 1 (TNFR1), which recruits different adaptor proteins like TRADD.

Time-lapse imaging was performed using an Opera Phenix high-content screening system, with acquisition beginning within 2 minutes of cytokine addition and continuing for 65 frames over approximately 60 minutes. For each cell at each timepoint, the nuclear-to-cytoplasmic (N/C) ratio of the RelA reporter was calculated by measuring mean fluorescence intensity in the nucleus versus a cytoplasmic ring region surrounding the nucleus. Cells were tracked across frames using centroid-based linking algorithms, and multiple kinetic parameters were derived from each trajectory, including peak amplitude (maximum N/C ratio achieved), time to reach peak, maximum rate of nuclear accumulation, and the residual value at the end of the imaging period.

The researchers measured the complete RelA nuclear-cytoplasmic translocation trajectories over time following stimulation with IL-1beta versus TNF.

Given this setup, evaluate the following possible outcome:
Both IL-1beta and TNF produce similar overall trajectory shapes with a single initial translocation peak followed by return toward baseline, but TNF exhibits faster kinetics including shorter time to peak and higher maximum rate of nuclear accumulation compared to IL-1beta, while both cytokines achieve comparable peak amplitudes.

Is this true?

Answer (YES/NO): NO